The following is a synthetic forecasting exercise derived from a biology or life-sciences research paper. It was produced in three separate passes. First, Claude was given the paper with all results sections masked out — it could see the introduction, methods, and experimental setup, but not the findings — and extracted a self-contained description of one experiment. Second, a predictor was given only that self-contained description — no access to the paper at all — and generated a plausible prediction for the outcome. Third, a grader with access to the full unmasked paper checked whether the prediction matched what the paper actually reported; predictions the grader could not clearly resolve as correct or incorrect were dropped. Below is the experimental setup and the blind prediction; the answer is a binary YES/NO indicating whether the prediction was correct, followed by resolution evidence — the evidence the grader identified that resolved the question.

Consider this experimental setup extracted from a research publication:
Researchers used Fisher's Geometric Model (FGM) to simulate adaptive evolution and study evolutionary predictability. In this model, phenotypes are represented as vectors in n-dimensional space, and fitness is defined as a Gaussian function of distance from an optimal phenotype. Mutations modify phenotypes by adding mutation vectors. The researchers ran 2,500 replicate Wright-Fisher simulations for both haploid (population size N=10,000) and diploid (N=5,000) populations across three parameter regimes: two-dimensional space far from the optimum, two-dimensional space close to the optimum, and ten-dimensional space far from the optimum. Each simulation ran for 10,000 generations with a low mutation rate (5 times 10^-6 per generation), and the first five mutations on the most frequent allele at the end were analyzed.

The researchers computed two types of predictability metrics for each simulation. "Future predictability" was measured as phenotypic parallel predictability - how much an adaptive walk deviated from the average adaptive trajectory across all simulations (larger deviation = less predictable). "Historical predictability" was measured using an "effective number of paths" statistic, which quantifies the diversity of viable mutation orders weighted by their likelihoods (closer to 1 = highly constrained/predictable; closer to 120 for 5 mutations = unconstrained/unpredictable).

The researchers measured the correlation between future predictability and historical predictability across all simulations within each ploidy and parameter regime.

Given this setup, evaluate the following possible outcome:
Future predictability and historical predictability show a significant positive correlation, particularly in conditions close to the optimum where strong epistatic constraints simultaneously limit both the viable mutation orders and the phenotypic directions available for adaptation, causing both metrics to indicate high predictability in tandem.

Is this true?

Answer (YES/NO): NO